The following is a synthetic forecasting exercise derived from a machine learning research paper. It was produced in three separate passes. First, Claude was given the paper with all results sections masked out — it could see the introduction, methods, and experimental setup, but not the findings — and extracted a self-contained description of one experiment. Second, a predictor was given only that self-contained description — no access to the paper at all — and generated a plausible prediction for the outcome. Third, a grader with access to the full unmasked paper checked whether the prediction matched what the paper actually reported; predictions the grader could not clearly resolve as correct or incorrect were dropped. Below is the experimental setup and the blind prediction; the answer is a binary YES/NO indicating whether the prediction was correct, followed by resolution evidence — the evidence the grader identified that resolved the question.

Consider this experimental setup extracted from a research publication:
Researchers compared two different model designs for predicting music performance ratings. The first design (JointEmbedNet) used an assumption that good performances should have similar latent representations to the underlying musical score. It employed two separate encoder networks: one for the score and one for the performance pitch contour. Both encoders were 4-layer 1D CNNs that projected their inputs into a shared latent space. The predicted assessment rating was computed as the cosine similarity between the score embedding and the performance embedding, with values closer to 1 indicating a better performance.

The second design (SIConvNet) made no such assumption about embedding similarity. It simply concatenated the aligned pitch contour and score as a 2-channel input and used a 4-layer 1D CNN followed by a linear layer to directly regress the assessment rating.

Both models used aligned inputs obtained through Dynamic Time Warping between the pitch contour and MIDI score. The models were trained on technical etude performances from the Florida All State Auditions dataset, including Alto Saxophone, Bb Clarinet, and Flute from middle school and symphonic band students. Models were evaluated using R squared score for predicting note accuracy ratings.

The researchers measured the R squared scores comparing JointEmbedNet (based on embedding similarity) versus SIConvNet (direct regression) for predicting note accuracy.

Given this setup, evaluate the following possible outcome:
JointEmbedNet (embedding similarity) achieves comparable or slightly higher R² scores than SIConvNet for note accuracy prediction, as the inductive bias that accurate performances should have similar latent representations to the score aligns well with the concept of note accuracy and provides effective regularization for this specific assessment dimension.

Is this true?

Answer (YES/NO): YES